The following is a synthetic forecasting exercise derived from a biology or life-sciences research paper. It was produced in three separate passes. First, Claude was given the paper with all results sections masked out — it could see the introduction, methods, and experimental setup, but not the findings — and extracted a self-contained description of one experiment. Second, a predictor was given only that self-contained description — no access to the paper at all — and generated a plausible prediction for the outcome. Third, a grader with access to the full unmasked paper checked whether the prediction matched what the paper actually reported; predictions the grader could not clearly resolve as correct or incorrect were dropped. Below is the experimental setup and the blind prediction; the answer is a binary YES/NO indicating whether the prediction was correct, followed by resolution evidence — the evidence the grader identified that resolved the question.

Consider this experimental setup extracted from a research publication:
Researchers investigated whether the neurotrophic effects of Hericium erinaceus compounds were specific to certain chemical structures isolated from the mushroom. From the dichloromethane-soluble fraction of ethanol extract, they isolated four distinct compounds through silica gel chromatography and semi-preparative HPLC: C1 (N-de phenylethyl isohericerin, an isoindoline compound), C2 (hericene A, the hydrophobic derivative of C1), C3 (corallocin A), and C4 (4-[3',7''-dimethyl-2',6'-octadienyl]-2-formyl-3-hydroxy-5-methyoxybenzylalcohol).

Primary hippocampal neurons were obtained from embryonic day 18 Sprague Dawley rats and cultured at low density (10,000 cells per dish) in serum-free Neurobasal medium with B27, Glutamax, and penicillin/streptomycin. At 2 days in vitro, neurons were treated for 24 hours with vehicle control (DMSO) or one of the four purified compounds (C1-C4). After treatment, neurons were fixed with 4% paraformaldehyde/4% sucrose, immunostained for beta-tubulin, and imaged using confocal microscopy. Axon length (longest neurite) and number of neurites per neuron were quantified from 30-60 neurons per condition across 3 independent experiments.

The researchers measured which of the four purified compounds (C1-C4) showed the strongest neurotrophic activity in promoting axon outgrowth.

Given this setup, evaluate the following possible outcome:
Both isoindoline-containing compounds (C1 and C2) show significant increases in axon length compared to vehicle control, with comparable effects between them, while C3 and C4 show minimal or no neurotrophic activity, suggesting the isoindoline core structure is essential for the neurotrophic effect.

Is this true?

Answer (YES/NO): NO